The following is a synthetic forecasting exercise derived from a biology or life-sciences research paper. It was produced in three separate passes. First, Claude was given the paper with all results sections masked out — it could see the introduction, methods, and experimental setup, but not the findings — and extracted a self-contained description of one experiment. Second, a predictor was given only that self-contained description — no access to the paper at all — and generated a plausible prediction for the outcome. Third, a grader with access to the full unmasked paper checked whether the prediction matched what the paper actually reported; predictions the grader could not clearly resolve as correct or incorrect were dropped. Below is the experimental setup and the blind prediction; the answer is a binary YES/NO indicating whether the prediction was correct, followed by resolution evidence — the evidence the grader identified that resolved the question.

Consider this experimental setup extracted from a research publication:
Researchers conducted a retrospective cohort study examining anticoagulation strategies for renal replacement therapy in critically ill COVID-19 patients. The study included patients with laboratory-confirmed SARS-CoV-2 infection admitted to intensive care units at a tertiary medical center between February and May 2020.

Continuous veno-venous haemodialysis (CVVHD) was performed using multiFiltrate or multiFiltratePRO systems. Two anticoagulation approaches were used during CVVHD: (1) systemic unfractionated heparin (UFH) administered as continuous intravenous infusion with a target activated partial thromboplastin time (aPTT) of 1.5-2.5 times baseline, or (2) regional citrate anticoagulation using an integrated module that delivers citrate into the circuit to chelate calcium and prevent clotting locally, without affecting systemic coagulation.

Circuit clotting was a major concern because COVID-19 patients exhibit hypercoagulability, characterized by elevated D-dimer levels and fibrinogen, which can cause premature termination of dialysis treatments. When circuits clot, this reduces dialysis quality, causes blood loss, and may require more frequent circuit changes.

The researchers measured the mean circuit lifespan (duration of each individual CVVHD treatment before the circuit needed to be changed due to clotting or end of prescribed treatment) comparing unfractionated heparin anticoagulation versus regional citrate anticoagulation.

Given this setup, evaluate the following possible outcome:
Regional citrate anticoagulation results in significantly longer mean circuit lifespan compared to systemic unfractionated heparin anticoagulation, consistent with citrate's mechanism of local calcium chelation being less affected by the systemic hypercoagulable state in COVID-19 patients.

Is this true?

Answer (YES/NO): YES